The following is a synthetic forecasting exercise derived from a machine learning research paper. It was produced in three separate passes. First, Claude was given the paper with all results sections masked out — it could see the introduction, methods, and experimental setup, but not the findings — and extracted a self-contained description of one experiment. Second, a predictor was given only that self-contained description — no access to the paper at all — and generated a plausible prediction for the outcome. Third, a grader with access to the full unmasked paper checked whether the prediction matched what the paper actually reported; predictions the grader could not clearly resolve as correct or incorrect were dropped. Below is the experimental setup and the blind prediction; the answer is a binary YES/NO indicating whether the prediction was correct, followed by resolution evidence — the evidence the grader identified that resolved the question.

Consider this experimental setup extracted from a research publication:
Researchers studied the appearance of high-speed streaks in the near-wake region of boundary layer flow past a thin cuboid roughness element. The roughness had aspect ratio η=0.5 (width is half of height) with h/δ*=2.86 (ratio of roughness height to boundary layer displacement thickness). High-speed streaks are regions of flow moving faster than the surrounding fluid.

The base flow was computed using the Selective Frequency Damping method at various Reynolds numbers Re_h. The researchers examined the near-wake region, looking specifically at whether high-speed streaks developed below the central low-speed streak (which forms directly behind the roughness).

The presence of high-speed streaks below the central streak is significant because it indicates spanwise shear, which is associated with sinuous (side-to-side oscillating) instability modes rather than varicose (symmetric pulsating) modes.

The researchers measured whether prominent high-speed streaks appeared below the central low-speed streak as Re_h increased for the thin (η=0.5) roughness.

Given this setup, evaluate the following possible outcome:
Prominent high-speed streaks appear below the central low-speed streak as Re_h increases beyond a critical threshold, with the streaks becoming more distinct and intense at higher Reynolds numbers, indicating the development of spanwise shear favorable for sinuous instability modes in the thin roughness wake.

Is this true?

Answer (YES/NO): YES